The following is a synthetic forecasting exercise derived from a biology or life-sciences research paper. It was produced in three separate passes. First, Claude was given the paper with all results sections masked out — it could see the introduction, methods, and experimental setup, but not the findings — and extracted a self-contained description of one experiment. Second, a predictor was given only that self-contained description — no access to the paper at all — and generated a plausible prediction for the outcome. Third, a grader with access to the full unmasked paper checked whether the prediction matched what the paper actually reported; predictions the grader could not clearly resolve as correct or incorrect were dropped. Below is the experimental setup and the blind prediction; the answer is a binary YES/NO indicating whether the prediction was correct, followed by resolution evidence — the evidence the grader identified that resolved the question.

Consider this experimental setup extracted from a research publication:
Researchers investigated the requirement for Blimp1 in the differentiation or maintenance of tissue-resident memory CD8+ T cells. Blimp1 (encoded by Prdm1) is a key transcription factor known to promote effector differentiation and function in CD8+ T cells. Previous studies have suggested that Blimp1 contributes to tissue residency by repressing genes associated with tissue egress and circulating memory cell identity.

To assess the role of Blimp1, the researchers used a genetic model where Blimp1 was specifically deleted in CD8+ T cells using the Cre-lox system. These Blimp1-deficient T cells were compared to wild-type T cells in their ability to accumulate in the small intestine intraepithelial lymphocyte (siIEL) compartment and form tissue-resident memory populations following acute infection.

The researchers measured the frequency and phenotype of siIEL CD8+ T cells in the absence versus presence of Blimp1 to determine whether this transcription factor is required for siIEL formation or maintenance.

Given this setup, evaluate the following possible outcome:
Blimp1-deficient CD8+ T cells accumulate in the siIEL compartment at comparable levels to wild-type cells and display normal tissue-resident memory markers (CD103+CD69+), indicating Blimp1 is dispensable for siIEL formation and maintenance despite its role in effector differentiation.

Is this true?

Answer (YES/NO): NO